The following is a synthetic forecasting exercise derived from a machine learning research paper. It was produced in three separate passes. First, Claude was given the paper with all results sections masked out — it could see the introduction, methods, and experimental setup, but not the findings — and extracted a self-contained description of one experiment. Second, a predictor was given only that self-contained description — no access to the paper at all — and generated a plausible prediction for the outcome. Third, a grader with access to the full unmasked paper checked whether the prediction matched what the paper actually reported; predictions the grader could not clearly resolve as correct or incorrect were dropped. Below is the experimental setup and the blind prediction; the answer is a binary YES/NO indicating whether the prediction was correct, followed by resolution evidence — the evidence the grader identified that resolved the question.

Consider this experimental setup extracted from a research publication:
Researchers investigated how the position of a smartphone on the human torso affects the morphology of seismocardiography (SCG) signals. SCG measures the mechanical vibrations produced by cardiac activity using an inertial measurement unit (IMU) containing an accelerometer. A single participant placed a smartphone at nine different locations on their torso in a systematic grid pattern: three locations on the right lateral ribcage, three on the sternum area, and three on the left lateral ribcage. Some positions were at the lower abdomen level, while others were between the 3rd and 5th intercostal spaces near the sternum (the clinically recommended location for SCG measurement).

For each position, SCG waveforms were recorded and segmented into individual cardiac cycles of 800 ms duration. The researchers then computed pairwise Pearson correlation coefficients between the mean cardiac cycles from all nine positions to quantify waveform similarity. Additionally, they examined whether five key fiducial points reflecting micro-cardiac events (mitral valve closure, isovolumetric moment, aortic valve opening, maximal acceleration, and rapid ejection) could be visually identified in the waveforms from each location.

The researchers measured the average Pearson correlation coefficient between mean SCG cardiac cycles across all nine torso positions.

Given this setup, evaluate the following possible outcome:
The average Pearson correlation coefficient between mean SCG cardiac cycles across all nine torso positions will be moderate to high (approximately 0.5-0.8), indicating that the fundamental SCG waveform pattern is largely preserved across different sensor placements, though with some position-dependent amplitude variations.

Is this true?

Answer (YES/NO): NO